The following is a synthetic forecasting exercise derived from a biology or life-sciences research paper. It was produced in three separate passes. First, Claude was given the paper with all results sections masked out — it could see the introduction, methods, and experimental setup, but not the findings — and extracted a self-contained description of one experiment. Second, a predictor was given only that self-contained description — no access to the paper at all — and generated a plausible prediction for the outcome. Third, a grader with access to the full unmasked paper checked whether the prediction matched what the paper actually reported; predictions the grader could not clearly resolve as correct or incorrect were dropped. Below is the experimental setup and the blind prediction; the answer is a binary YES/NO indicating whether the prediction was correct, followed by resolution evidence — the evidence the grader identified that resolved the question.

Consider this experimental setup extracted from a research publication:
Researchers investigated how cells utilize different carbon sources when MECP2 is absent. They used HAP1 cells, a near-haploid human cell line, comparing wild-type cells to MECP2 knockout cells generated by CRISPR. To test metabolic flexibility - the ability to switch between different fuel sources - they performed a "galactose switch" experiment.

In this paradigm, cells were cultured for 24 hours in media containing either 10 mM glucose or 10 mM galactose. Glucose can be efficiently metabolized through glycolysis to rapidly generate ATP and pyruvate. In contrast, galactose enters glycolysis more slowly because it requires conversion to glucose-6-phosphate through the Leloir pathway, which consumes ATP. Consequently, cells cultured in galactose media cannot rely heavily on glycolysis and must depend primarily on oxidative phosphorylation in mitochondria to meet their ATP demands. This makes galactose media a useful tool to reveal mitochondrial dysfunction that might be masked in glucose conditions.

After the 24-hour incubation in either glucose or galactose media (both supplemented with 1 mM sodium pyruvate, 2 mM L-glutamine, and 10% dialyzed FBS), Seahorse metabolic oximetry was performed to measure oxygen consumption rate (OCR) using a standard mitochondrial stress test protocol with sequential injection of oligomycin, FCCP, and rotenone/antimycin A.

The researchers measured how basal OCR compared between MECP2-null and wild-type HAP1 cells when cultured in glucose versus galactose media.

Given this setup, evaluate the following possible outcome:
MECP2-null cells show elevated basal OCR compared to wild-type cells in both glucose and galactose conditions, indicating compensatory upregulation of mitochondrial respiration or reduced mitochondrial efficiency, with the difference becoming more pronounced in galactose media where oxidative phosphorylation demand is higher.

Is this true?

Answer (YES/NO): NO